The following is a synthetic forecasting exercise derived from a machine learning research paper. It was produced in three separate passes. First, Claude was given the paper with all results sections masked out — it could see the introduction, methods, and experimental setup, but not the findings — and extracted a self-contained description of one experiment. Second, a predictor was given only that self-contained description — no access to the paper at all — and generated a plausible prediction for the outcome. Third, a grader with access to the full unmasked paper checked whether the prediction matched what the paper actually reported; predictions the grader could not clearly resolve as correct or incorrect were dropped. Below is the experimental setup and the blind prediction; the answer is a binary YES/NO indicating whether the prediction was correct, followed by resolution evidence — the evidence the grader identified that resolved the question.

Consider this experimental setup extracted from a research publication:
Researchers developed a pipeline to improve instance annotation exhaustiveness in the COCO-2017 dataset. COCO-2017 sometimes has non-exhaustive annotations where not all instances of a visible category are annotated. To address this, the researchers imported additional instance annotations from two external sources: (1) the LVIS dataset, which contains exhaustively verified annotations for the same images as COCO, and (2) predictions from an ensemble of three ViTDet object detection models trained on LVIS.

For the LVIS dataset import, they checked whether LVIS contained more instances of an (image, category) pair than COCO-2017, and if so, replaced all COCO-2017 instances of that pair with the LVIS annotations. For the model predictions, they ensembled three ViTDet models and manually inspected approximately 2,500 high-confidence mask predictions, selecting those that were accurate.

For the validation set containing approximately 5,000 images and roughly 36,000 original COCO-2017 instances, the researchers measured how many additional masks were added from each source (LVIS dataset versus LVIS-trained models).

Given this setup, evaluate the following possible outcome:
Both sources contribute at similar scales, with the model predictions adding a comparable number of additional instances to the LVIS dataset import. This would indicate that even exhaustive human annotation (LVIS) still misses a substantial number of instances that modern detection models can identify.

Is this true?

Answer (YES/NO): NO